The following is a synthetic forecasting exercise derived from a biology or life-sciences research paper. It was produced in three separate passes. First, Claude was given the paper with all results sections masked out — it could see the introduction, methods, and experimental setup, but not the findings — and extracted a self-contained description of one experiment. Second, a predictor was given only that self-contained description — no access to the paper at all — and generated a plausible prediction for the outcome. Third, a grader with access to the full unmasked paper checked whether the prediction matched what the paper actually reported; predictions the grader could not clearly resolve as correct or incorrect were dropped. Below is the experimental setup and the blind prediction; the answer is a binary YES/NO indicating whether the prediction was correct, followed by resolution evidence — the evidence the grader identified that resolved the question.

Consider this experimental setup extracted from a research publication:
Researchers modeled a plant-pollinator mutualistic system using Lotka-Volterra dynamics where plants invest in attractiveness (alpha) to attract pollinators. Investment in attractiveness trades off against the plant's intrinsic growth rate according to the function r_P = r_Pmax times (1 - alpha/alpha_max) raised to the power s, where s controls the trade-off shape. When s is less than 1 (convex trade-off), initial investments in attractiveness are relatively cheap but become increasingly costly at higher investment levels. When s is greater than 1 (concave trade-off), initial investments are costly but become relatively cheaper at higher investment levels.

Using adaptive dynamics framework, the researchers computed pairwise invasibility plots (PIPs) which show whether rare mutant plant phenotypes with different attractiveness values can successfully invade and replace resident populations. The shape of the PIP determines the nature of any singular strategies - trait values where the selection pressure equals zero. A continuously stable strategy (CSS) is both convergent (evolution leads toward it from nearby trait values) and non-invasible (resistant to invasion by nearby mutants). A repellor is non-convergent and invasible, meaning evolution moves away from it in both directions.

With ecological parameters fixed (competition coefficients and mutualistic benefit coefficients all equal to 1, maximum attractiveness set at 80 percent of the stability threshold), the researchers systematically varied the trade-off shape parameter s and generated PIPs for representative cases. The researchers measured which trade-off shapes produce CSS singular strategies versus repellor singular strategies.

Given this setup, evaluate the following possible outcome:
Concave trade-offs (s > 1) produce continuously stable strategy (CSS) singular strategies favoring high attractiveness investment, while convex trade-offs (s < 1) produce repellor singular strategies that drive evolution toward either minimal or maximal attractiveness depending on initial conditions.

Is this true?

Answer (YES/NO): NO